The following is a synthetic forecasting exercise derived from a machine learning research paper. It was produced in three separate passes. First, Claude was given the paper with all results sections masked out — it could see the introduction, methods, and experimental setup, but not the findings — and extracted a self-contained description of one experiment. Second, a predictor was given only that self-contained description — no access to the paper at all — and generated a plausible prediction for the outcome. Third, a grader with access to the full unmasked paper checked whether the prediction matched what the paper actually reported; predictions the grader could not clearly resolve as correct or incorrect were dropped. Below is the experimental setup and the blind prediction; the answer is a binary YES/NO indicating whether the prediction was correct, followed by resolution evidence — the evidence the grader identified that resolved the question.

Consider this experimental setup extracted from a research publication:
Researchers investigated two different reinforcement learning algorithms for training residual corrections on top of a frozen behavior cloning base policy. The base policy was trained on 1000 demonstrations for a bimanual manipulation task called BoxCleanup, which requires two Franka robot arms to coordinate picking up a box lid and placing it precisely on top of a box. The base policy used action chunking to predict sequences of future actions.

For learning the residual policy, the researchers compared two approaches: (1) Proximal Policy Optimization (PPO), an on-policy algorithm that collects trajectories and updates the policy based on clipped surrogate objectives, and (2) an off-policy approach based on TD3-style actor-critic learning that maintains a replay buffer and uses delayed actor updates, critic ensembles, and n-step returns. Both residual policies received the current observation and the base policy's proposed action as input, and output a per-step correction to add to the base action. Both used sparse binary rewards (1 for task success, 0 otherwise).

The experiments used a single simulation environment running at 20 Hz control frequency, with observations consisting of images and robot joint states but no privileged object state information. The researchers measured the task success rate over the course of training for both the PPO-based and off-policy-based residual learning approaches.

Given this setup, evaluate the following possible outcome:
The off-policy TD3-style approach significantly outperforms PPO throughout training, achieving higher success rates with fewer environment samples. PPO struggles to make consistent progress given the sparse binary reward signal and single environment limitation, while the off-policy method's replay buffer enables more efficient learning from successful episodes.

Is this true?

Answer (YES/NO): YES